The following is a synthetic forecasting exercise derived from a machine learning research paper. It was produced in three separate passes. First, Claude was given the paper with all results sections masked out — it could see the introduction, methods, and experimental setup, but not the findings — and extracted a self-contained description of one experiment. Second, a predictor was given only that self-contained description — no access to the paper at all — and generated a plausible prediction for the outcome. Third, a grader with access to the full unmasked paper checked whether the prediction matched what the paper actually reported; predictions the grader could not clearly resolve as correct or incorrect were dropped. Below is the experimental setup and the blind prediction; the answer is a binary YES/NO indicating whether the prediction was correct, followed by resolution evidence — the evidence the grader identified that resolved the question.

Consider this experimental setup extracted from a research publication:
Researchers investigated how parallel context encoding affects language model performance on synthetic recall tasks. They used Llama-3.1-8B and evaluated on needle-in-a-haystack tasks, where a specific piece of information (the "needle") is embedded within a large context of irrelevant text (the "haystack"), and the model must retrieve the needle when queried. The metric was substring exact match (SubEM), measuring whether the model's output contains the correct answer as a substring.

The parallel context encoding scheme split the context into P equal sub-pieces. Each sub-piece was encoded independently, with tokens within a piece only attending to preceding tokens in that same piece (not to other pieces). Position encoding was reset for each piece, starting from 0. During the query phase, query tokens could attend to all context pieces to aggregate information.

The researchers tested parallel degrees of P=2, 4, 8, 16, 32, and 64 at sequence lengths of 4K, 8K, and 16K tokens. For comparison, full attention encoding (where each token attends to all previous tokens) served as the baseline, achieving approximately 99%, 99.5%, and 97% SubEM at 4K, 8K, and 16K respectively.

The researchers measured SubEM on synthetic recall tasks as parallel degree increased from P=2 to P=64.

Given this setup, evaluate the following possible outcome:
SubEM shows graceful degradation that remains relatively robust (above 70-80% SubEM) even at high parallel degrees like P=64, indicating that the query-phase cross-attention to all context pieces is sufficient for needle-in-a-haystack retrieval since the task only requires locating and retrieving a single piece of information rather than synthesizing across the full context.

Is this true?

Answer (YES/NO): NO